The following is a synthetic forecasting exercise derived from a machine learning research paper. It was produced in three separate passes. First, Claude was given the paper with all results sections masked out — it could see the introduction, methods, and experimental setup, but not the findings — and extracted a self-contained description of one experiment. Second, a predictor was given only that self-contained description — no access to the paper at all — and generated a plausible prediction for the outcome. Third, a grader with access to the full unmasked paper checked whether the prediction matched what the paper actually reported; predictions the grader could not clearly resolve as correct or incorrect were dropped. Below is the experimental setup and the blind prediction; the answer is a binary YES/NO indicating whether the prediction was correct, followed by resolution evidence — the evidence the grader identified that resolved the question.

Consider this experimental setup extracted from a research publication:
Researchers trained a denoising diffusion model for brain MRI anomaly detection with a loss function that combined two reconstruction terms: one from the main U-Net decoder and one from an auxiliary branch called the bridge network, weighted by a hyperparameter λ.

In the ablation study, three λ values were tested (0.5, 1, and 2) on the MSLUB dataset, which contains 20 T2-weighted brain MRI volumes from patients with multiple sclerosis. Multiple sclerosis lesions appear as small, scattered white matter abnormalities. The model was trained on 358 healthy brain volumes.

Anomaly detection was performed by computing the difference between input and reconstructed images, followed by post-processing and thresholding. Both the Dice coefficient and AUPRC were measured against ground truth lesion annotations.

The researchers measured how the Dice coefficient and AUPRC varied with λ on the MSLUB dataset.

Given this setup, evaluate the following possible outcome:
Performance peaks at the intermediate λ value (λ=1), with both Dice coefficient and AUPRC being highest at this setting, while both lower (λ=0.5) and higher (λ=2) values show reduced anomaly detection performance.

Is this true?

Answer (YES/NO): NO